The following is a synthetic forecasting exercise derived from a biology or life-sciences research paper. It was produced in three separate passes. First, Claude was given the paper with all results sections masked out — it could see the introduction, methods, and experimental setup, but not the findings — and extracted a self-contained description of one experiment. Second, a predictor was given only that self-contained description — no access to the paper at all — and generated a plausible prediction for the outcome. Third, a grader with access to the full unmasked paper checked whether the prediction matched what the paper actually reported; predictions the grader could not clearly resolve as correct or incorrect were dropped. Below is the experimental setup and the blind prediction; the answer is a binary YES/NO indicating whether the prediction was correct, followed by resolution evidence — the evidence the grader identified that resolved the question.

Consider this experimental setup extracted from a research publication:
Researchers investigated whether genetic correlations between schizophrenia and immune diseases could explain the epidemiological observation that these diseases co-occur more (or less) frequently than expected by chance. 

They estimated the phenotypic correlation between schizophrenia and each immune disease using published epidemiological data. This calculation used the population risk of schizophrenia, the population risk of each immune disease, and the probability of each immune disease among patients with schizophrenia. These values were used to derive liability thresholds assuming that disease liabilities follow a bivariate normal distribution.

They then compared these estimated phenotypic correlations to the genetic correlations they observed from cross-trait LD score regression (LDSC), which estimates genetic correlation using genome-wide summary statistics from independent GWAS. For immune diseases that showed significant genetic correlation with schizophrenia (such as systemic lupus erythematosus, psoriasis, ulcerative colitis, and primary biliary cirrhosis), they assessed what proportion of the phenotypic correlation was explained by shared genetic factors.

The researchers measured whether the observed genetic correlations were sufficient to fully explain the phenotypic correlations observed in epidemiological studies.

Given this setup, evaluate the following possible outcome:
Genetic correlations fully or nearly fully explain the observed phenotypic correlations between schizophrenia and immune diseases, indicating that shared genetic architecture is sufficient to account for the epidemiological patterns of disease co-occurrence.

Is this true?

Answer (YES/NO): YES